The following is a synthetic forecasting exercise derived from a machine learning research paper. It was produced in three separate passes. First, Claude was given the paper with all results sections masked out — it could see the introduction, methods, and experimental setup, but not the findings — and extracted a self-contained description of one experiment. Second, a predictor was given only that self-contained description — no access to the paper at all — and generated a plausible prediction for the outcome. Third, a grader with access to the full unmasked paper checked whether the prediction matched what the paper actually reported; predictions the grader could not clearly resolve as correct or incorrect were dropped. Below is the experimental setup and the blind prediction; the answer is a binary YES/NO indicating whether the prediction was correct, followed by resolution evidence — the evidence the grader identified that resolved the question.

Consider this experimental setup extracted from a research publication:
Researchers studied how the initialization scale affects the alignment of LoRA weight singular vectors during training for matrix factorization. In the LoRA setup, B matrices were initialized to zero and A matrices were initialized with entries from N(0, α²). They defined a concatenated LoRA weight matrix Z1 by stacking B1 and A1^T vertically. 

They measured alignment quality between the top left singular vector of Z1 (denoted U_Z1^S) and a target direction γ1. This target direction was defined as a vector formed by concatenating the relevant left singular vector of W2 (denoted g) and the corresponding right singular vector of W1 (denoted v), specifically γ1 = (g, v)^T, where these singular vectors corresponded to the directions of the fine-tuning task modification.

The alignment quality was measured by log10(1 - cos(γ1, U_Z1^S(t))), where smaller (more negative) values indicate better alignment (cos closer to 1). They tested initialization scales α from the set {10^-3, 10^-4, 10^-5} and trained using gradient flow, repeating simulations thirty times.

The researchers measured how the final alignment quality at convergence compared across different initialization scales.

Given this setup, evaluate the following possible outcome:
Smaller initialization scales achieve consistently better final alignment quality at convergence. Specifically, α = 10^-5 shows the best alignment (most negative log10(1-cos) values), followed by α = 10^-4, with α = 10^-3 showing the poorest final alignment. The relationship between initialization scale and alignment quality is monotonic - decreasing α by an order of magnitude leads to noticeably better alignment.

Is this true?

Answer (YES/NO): YES